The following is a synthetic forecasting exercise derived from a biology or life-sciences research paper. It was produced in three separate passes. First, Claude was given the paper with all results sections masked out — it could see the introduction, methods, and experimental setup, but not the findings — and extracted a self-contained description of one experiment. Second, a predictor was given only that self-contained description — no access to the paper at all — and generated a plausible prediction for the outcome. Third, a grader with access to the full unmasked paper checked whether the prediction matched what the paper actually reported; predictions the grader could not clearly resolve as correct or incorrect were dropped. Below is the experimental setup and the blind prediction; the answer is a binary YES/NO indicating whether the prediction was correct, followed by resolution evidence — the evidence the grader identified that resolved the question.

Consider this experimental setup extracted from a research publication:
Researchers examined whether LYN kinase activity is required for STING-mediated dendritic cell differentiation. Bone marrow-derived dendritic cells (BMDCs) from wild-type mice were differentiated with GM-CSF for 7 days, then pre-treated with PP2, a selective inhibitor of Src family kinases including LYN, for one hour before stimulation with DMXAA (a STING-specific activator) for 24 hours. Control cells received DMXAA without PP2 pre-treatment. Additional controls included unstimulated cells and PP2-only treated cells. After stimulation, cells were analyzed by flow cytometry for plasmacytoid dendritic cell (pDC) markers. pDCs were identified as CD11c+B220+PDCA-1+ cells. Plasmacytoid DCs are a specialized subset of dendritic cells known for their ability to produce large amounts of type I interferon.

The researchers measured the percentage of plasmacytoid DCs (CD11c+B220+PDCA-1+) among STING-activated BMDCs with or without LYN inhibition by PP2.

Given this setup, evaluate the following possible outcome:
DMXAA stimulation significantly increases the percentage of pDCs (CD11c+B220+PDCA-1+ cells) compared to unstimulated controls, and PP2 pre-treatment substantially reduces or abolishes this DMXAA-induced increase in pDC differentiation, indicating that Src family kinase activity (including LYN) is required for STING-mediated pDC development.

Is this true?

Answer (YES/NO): YES